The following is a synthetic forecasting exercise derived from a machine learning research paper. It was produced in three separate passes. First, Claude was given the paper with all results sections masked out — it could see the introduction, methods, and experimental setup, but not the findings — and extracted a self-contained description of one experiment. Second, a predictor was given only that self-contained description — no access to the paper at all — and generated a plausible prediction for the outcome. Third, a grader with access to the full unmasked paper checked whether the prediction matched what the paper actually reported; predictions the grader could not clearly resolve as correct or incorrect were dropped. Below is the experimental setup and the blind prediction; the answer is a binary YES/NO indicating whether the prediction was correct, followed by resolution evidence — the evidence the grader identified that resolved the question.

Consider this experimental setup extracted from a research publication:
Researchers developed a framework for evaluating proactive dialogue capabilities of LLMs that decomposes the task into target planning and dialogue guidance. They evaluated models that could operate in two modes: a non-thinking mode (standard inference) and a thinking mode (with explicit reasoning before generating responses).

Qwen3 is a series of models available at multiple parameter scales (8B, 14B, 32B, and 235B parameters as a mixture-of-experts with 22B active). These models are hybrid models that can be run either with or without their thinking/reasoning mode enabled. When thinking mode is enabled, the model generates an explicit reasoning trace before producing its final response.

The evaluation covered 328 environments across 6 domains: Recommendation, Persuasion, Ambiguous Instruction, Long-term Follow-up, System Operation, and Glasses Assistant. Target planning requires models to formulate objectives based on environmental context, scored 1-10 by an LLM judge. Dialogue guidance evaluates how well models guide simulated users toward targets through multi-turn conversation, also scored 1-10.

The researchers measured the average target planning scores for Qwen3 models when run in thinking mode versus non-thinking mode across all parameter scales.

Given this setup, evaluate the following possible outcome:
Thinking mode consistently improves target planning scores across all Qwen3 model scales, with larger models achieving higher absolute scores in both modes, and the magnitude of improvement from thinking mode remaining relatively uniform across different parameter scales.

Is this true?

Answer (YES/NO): NO